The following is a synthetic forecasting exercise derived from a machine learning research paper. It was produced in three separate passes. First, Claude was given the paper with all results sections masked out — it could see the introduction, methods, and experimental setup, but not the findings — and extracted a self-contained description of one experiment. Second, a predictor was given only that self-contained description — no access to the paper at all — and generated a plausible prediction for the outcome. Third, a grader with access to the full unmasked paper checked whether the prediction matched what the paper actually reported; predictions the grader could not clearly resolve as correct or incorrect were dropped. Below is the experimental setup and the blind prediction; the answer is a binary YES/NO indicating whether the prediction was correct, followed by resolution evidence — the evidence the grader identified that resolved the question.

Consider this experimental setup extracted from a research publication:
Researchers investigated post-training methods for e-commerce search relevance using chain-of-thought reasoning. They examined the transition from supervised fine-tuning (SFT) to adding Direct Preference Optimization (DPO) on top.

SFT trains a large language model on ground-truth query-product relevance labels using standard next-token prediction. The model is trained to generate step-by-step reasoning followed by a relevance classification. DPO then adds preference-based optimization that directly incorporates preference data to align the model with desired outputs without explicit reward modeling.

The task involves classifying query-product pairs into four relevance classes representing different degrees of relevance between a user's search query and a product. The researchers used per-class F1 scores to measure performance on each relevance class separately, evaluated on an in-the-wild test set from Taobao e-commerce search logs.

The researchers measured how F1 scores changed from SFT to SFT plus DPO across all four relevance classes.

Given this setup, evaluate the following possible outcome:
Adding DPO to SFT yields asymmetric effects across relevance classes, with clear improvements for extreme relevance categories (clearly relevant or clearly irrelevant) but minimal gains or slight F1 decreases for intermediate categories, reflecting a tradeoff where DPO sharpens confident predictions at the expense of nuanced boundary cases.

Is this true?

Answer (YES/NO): NO